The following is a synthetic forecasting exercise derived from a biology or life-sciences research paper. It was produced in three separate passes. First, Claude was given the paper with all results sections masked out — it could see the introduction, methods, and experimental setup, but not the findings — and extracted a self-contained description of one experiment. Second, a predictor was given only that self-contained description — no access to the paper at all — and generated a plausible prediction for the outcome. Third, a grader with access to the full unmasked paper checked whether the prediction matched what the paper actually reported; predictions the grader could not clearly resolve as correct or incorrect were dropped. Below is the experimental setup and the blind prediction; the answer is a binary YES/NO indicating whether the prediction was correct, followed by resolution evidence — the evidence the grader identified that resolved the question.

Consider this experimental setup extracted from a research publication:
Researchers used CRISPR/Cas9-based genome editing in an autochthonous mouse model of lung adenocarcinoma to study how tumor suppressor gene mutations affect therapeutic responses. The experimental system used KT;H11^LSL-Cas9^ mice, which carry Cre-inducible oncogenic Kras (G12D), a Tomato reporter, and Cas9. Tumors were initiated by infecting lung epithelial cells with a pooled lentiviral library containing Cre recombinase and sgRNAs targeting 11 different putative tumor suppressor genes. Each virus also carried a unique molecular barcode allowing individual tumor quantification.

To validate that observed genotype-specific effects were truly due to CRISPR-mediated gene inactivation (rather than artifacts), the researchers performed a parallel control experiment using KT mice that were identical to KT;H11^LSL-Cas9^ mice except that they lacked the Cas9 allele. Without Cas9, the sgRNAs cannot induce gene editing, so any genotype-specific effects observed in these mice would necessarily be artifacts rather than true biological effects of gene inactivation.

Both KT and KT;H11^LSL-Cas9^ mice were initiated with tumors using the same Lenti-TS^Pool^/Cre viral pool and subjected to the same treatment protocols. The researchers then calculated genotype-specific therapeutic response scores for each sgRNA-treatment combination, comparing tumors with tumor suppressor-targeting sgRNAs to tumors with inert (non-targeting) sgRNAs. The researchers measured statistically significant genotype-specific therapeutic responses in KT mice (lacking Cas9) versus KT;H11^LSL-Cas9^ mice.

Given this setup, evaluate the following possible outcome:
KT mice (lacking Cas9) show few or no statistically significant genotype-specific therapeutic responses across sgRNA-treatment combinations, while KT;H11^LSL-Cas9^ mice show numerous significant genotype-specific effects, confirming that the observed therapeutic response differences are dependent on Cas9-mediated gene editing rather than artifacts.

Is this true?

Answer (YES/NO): YES